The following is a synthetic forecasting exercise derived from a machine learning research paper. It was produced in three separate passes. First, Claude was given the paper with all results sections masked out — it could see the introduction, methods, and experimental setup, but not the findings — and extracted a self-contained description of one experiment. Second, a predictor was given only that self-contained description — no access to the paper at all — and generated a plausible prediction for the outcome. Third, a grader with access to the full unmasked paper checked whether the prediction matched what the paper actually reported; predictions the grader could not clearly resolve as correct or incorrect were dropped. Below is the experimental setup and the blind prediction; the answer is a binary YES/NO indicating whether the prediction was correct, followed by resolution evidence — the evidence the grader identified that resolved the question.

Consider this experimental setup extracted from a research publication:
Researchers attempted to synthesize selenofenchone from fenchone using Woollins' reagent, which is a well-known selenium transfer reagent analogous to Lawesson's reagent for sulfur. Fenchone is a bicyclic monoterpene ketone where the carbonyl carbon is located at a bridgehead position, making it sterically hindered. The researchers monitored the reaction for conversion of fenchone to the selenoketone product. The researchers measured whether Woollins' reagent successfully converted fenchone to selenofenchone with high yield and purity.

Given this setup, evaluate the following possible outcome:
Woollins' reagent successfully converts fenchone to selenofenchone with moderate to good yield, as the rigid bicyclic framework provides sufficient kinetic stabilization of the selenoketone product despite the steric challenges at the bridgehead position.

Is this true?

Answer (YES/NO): NO